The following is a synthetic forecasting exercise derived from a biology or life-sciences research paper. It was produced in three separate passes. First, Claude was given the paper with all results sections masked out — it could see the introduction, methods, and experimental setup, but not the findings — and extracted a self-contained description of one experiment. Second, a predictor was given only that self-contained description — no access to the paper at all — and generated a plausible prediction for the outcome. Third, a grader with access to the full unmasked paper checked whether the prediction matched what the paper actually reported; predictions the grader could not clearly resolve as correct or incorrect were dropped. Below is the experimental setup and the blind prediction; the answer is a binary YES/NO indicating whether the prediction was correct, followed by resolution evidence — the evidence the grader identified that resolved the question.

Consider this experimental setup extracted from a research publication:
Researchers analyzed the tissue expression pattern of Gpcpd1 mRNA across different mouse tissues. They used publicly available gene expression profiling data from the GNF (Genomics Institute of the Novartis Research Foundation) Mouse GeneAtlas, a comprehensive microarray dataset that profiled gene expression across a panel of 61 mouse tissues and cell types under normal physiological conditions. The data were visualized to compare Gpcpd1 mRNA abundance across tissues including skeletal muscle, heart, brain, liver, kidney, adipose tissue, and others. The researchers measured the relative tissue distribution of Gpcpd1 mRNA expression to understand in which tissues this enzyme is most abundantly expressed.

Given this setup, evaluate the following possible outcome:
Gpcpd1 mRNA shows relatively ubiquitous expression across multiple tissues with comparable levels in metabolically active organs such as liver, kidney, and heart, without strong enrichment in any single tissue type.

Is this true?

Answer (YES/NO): NO